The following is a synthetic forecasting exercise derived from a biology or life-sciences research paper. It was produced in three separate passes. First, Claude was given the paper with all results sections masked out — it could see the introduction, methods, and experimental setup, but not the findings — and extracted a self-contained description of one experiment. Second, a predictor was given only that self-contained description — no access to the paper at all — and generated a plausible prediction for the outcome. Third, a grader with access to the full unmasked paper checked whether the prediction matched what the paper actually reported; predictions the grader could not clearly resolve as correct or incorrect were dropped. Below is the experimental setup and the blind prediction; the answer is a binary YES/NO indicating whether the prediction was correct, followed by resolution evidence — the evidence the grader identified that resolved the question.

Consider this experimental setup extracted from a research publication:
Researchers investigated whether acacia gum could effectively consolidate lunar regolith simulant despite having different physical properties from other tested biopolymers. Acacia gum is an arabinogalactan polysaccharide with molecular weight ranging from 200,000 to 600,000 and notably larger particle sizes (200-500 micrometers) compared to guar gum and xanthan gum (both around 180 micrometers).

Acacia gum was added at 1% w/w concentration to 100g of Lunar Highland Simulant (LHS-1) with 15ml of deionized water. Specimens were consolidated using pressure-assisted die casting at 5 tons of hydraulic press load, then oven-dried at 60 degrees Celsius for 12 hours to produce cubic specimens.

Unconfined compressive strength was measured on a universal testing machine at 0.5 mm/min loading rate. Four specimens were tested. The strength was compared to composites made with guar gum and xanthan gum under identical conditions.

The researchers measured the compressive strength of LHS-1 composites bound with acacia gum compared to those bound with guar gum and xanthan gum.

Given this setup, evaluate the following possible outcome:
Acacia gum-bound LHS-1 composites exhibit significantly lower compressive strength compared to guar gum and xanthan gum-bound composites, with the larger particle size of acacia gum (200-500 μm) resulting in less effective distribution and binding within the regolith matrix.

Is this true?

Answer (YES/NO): YES